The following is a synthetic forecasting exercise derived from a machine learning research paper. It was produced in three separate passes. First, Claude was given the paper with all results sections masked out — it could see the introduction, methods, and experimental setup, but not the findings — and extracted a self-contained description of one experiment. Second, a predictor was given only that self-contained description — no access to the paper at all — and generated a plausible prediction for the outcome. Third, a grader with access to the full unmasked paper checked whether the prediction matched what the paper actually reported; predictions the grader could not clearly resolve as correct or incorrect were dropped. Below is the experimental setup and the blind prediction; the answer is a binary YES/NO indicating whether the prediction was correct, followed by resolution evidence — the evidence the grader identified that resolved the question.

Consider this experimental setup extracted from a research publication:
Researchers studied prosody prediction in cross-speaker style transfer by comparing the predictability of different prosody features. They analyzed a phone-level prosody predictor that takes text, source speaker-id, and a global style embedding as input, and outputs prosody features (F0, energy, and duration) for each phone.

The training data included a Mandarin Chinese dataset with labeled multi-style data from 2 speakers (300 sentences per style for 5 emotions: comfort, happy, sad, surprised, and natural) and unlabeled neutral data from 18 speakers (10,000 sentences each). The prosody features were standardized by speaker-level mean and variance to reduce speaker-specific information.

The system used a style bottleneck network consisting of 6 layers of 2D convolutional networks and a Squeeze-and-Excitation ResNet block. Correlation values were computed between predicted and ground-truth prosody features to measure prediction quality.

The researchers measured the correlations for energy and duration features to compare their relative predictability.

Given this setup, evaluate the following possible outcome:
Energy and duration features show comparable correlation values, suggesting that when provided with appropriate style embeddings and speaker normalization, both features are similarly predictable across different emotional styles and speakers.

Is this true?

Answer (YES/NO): YES